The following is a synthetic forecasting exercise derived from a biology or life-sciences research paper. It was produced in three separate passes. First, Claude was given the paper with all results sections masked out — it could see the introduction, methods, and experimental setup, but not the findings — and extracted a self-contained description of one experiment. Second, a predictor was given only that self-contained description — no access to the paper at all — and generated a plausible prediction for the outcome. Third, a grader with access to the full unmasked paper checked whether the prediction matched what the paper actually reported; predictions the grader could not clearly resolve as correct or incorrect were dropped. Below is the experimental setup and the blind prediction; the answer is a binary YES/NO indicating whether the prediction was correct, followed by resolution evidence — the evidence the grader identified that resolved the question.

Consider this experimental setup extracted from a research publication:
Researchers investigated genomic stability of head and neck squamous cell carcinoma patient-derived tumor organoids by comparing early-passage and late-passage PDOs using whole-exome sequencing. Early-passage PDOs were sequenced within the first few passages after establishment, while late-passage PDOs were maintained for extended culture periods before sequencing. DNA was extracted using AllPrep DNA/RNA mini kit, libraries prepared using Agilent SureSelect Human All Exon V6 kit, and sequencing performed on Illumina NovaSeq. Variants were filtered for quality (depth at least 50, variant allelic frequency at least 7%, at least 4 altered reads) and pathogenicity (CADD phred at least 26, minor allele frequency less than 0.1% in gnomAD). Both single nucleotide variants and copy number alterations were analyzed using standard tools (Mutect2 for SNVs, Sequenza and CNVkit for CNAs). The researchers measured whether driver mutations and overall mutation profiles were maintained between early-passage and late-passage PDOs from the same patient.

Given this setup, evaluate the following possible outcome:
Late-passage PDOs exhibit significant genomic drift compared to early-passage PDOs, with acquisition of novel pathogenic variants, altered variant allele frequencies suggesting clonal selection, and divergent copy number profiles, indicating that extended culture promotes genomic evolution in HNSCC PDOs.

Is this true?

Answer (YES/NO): NO